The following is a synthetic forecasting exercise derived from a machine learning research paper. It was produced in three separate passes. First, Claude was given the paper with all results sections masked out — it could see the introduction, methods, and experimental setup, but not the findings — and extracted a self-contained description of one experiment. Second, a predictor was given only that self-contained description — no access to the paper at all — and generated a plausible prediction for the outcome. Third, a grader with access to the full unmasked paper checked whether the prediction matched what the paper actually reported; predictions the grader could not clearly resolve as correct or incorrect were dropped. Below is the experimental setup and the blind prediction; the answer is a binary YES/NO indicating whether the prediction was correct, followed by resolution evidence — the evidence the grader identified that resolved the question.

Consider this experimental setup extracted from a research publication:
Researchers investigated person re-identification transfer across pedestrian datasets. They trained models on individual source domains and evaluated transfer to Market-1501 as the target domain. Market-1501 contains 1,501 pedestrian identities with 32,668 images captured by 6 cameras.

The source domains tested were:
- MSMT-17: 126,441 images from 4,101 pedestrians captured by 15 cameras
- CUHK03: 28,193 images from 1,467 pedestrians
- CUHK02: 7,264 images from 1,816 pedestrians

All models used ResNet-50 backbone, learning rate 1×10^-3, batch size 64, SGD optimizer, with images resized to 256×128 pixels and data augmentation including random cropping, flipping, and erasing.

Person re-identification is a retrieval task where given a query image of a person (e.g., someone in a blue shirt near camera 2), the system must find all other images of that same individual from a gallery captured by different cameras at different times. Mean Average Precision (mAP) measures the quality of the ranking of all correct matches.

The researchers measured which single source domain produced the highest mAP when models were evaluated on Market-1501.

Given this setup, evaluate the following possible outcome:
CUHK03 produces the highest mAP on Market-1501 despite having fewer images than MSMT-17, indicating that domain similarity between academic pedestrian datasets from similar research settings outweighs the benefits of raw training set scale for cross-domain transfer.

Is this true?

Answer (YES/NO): NO